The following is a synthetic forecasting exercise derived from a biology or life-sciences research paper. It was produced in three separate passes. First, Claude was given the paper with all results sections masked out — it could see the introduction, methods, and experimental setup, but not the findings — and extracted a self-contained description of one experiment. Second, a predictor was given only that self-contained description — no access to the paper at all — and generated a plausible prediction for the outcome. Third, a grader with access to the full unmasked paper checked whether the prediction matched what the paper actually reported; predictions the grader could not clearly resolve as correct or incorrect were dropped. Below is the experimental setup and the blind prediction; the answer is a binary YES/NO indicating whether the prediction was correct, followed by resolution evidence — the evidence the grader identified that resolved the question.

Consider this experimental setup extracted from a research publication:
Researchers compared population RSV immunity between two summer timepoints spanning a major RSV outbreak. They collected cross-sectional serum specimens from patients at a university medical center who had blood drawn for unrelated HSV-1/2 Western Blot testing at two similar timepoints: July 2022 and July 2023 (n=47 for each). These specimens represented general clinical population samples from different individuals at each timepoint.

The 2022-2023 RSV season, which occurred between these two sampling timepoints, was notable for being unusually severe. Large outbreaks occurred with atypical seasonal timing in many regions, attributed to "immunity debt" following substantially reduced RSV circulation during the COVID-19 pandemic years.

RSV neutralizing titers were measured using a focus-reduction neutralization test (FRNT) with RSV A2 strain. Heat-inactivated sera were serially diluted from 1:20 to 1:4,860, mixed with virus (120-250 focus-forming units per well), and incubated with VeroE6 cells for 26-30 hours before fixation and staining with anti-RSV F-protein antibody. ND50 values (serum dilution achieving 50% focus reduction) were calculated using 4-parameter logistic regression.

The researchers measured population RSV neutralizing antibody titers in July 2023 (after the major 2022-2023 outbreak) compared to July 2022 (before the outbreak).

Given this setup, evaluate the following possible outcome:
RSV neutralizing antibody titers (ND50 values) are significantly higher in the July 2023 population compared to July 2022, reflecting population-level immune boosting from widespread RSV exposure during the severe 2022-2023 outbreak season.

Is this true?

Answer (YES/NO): NO